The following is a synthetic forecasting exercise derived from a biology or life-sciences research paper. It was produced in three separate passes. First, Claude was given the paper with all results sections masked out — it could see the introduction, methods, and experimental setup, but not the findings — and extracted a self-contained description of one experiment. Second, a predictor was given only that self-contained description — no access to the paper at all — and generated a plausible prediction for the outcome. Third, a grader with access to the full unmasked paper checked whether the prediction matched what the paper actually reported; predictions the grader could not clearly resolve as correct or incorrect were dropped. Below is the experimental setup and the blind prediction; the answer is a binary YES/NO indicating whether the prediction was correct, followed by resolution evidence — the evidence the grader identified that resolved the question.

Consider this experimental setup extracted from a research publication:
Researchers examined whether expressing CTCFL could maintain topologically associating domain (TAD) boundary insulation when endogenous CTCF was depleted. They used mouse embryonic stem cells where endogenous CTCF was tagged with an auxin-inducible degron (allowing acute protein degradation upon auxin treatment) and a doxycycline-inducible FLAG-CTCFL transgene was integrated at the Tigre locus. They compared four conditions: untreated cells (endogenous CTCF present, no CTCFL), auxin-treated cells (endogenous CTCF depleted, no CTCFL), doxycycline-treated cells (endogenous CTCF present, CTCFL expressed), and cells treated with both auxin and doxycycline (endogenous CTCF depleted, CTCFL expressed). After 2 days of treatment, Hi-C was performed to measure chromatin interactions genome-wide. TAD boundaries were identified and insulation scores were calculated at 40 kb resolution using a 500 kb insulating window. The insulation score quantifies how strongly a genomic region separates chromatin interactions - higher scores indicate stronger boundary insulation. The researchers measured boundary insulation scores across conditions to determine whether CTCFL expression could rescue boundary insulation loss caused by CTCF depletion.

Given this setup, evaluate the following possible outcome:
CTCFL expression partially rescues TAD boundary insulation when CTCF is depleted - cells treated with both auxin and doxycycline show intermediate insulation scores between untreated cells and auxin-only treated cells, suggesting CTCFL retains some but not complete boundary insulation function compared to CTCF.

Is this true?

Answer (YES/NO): NO